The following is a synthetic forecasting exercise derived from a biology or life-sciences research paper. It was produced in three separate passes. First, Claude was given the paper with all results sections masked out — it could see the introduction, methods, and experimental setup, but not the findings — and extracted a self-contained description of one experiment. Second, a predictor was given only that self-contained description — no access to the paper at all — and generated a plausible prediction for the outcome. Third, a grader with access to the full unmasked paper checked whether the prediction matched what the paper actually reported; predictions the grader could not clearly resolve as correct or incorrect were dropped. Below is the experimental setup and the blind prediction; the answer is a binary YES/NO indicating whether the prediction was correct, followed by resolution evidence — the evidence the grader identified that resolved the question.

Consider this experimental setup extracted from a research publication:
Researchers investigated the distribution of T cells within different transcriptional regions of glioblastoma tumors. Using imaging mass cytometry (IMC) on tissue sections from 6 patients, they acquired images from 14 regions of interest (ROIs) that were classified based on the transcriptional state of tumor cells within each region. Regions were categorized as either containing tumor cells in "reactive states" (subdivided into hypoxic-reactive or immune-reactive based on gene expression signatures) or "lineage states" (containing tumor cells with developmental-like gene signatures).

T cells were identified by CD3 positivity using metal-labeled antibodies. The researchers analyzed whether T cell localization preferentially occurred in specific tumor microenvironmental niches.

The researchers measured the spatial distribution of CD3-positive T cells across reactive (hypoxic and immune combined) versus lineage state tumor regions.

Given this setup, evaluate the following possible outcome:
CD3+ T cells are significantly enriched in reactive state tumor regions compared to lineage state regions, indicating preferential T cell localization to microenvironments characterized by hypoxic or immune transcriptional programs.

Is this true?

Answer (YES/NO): YES